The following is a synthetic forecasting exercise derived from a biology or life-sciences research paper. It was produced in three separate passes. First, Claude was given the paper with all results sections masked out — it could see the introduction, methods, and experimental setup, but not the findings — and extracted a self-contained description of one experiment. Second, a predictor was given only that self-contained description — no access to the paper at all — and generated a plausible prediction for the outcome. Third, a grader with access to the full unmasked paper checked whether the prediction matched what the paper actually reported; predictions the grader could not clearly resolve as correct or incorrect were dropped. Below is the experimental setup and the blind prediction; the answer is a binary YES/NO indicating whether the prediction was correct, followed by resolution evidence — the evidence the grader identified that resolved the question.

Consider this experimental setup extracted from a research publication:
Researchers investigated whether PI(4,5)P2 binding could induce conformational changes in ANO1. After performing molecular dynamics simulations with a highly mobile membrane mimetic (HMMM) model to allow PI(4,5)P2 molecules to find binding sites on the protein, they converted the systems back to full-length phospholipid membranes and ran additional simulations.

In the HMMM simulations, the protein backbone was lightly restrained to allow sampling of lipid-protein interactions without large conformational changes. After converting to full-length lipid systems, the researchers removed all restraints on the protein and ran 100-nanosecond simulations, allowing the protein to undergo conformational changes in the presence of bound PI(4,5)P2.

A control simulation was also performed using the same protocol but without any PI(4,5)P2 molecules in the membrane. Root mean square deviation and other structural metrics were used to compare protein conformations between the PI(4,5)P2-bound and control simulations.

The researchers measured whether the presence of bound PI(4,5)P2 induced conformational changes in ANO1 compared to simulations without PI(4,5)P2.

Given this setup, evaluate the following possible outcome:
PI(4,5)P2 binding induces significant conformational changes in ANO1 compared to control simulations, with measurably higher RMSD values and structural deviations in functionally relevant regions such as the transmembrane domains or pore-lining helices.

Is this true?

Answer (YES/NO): YES